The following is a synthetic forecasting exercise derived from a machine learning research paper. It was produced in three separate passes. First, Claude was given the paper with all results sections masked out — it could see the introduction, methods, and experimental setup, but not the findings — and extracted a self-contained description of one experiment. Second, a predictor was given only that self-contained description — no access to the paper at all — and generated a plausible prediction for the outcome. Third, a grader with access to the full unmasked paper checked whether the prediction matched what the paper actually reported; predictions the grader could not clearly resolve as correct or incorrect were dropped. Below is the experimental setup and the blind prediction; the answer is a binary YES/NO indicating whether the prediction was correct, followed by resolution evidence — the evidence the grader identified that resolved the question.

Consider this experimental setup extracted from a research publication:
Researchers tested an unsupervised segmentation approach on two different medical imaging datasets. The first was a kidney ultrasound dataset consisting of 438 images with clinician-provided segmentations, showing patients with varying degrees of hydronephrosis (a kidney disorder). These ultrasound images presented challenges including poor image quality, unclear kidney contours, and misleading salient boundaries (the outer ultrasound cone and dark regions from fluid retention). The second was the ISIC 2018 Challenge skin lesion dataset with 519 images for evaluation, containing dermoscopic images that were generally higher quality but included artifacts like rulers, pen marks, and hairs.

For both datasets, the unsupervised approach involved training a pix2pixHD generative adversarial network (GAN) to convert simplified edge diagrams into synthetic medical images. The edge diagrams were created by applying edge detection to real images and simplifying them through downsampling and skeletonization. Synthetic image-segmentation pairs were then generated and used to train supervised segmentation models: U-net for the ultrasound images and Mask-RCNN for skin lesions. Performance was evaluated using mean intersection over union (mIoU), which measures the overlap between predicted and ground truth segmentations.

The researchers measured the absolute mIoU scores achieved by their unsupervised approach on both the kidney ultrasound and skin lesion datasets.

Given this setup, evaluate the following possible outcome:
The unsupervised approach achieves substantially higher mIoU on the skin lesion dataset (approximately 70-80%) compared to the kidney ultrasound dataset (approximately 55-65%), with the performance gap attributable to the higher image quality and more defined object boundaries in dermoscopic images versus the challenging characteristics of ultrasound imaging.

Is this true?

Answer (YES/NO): NO